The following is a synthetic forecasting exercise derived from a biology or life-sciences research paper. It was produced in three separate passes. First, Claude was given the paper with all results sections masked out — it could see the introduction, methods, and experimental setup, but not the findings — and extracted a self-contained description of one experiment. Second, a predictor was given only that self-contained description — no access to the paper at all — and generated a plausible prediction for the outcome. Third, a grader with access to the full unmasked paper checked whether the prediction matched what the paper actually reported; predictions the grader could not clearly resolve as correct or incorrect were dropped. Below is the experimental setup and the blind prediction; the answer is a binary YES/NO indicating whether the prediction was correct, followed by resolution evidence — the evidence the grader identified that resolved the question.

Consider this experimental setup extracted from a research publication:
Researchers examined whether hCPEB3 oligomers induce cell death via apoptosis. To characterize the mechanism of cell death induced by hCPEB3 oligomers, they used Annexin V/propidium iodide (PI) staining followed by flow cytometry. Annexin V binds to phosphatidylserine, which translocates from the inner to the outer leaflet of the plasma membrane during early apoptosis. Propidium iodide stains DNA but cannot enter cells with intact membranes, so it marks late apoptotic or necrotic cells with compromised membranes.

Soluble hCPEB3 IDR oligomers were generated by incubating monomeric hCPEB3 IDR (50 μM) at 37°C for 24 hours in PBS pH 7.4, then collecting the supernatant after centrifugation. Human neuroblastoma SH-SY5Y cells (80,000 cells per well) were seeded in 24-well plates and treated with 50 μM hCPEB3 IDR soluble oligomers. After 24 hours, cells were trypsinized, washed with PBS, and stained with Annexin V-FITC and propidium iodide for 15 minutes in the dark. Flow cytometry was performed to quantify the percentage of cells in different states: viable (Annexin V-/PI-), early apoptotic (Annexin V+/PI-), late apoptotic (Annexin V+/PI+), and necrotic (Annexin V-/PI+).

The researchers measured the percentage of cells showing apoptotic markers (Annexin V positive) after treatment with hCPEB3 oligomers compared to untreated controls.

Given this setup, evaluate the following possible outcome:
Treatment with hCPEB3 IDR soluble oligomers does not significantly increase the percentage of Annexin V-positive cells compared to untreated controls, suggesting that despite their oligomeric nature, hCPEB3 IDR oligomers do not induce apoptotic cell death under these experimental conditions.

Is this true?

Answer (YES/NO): YES